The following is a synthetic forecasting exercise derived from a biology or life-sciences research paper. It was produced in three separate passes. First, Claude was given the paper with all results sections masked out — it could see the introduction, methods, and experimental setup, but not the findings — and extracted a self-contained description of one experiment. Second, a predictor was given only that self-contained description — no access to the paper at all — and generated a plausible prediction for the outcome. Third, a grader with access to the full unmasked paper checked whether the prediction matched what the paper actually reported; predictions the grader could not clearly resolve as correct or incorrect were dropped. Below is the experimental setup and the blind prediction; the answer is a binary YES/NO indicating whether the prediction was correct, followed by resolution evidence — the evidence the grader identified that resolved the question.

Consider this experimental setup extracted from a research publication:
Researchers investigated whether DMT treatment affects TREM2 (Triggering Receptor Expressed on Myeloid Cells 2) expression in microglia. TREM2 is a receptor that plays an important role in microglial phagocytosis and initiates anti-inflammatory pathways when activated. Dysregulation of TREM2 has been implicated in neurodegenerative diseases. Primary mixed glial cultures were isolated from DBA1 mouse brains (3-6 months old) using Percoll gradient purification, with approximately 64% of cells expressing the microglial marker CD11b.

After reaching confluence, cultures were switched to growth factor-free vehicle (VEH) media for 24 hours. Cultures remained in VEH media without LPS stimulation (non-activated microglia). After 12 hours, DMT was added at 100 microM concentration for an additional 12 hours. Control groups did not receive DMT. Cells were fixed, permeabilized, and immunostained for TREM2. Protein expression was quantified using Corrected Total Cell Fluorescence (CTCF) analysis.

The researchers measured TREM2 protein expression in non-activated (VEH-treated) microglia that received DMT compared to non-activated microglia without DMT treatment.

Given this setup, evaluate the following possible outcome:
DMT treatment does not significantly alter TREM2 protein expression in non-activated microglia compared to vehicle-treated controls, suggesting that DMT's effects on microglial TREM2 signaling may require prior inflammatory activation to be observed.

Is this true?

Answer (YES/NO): YES